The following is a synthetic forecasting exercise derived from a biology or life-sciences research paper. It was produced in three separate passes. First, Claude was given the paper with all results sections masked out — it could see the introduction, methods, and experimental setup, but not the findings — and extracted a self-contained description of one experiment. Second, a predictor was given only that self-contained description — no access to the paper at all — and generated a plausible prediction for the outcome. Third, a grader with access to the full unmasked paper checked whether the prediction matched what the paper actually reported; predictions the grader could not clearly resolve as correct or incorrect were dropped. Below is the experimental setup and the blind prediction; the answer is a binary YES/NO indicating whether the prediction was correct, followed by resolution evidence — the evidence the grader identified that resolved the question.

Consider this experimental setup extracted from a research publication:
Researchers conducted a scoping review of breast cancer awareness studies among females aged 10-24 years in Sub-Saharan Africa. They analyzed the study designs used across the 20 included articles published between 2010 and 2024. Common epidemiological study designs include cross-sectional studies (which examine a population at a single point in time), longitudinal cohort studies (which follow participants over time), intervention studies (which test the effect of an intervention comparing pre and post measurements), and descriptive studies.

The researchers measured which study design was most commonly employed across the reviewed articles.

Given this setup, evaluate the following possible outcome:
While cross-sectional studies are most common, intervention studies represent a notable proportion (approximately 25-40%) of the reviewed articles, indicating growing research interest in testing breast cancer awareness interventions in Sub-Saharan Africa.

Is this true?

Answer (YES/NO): NO